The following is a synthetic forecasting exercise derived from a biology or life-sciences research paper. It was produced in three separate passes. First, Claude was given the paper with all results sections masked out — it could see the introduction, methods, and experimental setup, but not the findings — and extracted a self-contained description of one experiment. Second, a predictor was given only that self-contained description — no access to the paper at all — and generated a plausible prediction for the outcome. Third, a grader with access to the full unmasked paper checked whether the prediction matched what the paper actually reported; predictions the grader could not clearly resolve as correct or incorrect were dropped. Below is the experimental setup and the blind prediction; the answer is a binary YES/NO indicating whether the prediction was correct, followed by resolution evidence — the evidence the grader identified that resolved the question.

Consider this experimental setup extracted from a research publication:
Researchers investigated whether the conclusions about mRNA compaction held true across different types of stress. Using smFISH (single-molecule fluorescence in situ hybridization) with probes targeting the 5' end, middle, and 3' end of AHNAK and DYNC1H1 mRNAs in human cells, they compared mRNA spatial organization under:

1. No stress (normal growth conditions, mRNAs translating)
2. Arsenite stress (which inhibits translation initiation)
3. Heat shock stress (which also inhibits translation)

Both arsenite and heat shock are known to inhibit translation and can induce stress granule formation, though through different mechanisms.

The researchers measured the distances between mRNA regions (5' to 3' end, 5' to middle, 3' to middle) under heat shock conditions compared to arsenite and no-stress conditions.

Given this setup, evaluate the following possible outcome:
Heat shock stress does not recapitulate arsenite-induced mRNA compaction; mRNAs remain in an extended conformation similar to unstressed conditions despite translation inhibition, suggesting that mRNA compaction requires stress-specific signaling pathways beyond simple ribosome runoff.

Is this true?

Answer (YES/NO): NO